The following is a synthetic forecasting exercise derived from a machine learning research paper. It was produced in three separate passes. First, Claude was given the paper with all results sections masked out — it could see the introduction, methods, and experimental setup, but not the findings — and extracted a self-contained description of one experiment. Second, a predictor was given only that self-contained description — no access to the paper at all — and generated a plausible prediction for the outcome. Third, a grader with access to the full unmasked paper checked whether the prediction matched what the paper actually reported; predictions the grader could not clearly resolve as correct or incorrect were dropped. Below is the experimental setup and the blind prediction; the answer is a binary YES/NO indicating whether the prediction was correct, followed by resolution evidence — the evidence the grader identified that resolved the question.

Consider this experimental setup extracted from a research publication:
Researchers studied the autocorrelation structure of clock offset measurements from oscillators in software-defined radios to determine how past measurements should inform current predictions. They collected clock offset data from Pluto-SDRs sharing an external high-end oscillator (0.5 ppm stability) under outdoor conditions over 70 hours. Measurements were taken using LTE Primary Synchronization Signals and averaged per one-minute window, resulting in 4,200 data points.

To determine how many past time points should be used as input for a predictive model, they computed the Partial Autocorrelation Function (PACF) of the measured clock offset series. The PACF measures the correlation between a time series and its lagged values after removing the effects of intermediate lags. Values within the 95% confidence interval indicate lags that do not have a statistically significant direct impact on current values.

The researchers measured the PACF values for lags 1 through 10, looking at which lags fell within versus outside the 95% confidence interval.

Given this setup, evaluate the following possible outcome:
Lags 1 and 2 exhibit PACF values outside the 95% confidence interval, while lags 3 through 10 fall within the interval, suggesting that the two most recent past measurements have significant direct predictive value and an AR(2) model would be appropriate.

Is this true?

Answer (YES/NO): NO